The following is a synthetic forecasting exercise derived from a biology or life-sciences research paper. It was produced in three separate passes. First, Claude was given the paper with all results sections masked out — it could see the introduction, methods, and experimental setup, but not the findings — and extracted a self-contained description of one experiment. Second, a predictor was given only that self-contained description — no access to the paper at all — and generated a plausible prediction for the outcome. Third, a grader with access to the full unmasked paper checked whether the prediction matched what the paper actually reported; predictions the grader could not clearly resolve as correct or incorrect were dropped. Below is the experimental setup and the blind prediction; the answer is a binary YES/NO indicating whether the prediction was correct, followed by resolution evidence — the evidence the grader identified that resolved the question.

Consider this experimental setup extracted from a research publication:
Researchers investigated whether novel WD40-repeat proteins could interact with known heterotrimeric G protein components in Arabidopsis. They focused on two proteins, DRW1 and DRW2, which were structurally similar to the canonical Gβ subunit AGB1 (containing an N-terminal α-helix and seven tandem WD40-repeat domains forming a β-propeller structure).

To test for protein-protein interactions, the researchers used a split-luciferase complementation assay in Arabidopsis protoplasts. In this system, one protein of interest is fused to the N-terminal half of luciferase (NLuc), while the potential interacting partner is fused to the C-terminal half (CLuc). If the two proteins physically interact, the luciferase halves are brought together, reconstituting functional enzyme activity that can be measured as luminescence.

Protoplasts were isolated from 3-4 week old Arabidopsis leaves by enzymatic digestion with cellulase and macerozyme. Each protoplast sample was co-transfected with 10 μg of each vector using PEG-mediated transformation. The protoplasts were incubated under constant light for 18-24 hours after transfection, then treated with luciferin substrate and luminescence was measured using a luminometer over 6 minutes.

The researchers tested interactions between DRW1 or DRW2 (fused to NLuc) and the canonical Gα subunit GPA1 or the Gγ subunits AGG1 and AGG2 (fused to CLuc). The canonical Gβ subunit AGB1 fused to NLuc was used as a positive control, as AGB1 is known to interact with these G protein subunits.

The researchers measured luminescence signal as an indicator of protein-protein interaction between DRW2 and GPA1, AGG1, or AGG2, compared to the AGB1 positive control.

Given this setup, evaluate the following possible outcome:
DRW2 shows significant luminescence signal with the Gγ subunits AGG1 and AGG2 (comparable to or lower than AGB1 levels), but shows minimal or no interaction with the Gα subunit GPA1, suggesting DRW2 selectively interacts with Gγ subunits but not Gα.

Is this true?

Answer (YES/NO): NO